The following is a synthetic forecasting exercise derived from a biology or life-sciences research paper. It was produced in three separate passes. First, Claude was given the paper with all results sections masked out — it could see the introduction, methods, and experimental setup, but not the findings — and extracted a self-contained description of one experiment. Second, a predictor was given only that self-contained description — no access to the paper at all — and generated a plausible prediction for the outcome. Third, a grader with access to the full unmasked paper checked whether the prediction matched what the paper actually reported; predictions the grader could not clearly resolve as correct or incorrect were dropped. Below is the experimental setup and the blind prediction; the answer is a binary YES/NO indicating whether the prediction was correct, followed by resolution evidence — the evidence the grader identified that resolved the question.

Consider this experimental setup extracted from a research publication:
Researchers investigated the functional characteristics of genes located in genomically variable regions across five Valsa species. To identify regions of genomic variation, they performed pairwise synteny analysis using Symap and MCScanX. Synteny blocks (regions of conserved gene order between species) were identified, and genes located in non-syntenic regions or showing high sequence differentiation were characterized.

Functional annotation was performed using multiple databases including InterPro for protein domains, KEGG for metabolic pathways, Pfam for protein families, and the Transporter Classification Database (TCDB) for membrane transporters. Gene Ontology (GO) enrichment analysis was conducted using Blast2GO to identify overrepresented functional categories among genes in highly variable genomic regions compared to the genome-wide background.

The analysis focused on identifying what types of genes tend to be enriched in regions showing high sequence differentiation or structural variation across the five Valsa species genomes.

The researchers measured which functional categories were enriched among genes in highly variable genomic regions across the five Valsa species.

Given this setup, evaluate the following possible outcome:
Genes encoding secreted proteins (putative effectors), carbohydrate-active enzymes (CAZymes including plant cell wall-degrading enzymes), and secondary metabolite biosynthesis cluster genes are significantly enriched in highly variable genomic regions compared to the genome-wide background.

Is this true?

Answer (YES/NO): NO